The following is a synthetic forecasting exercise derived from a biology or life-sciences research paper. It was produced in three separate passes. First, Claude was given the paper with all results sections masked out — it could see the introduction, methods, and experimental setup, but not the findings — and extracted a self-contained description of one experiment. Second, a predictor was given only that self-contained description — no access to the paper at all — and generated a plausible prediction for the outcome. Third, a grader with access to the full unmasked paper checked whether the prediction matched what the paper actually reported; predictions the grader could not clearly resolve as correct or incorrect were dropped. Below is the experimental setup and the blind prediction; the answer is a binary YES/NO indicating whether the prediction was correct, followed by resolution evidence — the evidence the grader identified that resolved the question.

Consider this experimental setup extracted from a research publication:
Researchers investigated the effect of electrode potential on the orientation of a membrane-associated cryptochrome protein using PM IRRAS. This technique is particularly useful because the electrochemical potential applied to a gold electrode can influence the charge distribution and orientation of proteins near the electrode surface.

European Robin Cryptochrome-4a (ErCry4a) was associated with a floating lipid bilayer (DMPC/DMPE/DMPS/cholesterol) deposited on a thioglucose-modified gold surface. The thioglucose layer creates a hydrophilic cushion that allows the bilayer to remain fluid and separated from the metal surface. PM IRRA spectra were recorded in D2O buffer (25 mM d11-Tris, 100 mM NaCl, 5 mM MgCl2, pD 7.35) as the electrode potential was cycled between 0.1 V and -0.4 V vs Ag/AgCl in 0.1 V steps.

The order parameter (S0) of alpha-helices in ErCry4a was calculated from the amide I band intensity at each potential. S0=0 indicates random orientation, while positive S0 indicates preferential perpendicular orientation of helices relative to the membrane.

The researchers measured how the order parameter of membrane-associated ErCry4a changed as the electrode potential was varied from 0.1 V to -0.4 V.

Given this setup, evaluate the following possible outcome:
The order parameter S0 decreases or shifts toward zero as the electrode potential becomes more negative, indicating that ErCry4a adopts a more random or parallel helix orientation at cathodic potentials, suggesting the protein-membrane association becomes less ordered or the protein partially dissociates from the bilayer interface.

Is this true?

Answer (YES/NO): NO